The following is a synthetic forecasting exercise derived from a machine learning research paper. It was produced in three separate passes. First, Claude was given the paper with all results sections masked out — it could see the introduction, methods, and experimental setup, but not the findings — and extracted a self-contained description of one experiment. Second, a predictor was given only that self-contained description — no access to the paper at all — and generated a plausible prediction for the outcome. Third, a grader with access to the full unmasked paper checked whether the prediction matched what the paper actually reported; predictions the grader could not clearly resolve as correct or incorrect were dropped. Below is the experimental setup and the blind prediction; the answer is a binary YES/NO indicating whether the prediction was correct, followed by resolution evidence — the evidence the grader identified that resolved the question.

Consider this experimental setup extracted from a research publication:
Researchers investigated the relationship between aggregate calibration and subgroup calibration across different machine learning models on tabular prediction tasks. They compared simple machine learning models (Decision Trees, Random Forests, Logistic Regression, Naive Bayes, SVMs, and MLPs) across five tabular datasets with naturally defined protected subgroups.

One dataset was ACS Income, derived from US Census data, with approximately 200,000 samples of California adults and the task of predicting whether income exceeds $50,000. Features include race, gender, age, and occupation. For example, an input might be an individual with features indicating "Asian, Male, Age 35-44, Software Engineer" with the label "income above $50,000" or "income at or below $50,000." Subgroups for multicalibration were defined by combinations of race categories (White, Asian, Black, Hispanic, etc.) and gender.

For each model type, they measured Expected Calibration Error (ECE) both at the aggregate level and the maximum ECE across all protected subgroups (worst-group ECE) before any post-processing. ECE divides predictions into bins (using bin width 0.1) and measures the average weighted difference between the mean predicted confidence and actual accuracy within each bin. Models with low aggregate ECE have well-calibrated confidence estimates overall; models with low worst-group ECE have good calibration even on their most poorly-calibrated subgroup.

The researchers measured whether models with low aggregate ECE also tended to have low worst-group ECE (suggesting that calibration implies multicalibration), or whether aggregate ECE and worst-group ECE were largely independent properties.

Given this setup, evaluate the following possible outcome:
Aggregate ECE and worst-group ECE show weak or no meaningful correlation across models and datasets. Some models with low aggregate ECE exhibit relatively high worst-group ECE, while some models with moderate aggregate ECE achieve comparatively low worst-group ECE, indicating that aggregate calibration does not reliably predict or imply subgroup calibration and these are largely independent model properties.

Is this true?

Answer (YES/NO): NO